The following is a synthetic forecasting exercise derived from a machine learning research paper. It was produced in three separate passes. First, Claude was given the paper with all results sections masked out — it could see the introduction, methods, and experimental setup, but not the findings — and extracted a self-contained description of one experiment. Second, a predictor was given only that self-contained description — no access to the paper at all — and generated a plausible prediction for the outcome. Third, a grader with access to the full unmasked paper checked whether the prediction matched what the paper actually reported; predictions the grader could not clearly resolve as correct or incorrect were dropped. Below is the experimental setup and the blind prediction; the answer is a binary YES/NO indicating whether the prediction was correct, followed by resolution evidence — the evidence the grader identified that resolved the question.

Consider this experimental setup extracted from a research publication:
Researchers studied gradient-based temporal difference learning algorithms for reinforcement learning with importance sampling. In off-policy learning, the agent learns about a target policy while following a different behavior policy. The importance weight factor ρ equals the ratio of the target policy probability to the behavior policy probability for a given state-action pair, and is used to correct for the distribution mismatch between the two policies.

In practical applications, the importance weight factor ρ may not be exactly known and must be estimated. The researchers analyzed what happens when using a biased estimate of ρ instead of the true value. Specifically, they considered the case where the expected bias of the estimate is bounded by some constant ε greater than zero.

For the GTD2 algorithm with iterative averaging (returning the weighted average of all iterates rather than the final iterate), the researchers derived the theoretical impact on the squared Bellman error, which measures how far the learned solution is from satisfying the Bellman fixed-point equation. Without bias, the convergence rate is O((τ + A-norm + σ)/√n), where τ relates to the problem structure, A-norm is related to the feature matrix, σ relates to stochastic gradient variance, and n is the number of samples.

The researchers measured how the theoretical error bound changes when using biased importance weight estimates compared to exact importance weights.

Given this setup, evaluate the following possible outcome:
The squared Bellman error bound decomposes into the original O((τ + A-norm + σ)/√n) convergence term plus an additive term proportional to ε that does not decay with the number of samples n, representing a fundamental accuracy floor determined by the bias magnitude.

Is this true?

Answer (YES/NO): YES